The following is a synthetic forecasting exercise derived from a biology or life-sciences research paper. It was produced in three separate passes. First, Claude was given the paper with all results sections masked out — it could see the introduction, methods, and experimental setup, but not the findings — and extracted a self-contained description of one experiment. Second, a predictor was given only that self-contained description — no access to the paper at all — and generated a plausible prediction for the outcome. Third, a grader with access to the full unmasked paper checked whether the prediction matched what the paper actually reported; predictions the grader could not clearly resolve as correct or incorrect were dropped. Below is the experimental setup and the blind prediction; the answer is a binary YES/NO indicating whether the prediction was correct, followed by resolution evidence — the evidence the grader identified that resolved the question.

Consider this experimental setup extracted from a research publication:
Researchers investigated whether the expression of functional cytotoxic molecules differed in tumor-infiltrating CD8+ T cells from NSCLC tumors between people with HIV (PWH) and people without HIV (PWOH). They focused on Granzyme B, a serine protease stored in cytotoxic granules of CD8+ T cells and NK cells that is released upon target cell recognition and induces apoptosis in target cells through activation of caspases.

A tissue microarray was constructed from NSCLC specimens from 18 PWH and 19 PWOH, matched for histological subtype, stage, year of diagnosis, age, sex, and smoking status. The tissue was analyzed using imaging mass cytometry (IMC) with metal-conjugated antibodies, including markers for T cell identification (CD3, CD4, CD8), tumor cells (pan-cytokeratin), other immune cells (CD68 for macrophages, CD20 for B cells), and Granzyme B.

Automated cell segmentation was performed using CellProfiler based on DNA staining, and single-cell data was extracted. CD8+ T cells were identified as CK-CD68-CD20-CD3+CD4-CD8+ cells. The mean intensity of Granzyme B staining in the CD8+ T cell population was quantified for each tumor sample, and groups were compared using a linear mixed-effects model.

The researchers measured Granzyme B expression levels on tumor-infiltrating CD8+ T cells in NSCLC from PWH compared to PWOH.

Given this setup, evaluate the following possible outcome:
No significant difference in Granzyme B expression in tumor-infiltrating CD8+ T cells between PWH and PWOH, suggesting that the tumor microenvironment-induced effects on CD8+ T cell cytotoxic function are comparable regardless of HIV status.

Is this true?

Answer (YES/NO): NO